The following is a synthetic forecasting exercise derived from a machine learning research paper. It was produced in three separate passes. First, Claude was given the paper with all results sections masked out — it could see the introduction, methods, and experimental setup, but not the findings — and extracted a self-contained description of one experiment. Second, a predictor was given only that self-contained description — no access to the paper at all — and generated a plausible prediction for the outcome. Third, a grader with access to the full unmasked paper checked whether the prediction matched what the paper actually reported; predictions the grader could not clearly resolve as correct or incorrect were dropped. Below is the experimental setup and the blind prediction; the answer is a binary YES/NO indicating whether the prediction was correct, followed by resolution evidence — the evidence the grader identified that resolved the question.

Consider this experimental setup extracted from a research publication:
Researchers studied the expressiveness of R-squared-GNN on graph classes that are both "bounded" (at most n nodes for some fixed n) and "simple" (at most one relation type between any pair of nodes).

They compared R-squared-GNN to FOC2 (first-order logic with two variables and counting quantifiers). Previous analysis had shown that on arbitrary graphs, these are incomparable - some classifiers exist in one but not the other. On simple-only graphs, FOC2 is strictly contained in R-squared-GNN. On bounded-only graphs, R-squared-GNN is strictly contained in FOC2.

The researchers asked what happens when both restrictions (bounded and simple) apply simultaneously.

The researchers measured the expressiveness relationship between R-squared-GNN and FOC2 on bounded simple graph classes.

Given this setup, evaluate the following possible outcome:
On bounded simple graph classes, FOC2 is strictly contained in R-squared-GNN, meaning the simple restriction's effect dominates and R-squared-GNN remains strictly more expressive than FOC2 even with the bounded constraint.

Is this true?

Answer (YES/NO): NO